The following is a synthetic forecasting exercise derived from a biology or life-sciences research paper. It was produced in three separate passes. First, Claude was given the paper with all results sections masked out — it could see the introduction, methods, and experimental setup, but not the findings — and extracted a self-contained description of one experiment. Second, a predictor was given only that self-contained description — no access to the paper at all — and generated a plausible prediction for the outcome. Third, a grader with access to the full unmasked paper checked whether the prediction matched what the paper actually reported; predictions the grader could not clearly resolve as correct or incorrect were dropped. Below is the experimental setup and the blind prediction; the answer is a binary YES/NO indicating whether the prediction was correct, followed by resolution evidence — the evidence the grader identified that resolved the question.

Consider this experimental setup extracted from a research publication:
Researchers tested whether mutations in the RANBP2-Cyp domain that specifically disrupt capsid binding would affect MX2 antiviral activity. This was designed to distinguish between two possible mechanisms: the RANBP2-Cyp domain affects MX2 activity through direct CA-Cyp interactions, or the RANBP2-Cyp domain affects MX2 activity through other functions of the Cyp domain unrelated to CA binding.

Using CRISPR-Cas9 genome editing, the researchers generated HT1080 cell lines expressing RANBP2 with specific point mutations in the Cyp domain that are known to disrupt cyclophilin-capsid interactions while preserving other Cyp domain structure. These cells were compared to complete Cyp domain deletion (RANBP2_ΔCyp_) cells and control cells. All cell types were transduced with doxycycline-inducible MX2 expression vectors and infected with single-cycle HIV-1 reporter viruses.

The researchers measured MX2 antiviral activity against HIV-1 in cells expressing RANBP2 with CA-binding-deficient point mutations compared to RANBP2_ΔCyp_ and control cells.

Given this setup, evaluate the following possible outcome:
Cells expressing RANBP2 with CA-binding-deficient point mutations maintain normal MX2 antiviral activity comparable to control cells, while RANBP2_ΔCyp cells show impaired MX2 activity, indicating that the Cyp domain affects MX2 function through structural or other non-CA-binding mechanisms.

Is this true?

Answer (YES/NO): NO